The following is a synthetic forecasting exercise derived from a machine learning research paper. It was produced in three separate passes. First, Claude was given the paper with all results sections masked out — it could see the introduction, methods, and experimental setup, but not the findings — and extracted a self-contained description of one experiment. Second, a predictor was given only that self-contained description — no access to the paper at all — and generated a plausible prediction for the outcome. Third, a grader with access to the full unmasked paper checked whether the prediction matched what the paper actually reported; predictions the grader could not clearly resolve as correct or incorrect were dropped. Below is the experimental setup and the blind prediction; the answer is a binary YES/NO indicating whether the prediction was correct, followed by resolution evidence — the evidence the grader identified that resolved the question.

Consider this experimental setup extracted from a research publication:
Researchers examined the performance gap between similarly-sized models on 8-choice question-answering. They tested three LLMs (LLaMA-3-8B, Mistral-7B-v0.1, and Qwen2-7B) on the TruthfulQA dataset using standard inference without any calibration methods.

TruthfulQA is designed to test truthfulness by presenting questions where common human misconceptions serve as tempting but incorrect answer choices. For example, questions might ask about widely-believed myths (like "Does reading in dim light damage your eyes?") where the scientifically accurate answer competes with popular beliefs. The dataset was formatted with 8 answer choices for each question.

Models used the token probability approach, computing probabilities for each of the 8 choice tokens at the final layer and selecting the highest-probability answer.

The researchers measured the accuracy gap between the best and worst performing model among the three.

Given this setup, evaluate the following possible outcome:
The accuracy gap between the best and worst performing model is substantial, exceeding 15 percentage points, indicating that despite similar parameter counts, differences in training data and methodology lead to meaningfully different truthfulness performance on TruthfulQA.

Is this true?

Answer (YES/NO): YES